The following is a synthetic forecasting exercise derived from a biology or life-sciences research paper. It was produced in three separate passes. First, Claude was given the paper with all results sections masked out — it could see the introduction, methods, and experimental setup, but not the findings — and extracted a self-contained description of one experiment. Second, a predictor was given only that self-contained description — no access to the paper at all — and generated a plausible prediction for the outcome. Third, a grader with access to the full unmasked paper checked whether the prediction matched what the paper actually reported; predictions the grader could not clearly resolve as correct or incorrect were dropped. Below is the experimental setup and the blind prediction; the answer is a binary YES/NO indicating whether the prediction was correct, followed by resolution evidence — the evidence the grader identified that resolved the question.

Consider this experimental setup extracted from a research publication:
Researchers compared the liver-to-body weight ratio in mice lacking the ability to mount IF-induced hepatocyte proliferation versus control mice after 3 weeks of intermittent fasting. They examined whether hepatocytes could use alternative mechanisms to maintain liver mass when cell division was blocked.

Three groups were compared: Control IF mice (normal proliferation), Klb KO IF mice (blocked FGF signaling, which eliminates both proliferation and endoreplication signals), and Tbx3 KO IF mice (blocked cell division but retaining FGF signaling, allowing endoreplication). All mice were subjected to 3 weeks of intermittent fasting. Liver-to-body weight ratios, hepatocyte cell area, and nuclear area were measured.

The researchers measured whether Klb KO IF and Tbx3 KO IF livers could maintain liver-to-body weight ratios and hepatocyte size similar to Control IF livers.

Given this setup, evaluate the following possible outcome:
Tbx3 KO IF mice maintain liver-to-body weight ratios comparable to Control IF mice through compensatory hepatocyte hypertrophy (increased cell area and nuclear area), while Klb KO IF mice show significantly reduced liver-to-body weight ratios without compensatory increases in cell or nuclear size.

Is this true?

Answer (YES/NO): NO